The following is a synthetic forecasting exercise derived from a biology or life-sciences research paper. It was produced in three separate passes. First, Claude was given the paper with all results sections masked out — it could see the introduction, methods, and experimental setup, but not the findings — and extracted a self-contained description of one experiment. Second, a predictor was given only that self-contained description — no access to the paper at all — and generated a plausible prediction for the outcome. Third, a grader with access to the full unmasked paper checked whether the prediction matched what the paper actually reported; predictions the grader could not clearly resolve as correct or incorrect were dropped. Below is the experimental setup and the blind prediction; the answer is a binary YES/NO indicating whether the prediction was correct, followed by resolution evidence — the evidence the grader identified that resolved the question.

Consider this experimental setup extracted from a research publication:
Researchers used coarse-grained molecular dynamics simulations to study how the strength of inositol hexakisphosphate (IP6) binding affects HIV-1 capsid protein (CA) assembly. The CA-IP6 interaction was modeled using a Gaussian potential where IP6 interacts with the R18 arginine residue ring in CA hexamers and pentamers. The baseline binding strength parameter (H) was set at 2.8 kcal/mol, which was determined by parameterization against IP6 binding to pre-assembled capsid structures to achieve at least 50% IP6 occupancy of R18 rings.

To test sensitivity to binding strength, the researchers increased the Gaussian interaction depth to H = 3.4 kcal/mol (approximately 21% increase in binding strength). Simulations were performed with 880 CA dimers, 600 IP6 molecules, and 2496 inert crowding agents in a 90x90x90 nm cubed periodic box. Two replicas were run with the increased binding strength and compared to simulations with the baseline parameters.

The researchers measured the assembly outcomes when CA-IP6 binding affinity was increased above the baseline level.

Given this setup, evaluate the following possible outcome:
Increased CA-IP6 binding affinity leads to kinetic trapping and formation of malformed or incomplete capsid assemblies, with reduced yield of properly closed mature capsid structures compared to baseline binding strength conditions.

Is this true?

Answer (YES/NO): NO